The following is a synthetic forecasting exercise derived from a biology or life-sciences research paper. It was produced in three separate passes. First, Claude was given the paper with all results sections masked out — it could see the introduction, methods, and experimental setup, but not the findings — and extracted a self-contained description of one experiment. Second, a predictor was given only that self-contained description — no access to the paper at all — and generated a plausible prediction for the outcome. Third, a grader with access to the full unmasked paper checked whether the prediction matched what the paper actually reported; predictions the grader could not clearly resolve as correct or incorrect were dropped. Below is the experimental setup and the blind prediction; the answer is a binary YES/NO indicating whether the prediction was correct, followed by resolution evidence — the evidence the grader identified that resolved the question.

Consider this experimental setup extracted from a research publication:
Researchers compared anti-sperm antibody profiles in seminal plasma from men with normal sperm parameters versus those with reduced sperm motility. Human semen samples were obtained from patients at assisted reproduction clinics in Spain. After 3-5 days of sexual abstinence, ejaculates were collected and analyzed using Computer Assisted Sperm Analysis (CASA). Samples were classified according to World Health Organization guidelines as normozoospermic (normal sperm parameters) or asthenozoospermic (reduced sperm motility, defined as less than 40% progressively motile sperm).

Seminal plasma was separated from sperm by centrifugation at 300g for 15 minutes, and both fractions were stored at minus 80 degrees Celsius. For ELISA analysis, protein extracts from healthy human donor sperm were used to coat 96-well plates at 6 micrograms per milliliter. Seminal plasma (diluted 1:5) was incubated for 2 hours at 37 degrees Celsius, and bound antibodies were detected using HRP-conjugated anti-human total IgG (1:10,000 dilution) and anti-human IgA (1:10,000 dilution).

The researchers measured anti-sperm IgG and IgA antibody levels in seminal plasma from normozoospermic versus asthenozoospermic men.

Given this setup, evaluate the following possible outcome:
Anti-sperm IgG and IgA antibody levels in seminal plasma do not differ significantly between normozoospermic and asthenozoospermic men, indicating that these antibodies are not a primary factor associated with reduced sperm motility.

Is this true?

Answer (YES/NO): NO